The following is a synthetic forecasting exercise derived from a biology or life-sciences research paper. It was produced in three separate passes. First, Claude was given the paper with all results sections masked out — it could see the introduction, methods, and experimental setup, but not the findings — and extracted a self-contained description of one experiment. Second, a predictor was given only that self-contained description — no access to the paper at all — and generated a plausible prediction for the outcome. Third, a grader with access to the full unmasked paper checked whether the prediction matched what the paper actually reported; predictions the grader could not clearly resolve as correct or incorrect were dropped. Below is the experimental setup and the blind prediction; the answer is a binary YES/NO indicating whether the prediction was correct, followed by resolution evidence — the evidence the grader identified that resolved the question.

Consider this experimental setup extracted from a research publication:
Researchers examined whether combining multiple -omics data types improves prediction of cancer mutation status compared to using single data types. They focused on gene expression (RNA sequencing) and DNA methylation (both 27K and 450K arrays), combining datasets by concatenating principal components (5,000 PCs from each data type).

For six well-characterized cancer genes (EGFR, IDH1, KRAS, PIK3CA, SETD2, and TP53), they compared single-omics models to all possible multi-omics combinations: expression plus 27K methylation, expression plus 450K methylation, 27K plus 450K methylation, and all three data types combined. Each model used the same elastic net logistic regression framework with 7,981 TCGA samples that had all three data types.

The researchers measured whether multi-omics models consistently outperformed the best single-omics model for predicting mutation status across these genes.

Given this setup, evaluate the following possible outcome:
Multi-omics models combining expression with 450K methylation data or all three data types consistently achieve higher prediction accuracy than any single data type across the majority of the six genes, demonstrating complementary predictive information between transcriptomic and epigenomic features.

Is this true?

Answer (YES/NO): NO